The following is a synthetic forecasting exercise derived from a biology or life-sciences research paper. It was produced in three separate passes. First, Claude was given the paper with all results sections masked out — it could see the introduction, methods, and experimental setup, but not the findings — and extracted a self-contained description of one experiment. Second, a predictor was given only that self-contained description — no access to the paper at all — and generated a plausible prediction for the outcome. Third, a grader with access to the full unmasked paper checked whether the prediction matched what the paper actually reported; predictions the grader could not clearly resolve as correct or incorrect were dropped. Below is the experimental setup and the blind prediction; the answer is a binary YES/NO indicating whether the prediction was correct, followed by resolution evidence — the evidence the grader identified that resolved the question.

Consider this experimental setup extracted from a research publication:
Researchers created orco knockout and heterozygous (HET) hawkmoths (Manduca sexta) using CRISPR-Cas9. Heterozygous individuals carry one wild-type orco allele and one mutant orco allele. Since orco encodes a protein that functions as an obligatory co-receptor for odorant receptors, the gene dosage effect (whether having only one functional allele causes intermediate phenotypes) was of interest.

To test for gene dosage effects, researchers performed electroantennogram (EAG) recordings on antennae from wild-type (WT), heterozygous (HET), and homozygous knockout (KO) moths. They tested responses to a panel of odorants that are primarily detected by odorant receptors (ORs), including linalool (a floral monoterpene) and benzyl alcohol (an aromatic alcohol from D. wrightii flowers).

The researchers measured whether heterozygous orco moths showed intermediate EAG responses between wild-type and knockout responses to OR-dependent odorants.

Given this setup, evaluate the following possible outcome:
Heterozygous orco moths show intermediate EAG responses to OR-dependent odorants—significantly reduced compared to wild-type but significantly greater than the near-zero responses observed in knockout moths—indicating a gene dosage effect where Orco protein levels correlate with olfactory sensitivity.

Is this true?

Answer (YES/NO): NO